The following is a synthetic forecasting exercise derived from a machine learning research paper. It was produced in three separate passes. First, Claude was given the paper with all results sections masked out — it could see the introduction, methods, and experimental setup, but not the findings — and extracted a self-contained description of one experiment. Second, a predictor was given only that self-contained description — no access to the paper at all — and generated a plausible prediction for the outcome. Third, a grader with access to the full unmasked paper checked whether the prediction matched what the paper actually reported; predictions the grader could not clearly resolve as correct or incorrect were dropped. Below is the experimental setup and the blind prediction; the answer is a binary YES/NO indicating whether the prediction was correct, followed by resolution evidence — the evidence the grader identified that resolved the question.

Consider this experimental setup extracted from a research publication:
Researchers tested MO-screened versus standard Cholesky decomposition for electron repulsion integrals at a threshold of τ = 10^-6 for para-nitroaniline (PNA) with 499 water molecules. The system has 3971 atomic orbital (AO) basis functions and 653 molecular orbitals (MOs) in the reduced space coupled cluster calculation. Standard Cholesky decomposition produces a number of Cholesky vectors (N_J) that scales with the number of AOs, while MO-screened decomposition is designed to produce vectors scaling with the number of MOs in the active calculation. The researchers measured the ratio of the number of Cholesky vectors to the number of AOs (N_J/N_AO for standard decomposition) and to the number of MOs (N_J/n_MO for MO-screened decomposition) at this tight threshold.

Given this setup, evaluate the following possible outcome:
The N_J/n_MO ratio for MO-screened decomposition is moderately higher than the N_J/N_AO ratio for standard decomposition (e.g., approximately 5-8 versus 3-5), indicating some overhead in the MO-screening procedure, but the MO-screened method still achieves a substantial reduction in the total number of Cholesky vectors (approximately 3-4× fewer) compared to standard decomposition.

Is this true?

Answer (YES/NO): NO